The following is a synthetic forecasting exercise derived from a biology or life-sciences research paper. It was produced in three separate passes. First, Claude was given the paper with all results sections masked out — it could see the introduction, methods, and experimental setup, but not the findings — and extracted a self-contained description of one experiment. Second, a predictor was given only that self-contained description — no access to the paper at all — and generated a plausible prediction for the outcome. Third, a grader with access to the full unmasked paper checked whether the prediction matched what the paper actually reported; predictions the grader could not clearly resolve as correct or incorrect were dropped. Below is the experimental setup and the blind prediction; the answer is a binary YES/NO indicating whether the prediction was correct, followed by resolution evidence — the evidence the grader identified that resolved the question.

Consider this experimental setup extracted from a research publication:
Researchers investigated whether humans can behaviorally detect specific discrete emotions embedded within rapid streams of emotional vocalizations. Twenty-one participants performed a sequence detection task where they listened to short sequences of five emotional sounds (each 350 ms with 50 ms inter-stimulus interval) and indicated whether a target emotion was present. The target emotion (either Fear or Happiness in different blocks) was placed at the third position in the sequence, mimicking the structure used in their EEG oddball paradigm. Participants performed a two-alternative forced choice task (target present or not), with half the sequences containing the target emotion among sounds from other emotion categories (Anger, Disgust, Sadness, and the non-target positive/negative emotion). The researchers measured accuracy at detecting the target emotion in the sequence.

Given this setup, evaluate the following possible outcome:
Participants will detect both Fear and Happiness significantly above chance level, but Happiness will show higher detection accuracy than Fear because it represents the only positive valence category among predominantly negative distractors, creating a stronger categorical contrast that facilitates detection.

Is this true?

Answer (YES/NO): YES